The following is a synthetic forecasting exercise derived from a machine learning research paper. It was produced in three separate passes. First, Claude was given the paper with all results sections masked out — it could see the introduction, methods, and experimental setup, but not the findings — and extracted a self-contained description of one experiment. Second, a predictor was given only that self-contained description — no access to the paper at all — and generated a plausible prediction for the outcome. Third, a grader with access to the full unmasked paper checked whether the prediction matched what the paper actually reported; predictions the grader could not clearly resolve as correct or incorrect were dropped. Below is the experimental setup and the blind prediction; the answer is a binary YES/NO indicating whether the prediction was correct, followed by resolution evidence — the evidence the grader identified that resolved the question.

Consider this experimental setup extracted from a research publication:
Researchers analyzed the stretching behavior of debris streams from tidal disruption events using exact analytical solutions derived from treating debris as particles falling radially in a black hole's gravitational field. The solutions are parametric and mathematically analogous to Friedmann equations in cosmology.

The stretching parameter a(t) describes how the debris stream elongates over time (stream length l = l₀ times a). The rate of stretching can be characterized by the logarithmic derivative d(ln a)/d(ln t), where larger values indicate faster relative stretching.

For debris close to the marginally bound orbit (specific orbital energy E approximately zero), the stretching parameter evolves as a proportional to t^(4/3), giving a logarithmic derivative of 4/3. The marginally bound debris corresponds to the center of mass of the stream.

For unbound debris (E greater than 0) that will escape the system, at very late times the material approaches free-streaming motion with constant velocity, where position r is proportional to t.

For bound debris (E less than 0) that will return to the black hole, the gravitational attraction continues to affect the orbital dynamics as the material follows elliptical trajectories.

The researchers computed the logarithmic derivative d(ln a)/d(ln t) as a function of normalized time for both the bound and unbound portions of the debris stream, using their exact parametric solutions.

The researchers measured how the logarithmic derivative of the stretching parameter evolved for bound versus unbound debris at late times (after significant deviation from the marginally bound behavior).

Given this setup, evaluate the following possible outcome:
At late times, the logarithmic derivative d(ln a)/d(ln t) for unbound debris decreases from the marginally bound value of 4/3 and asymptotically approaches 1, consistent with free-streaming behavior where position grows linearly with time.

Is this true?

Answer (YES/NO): YES